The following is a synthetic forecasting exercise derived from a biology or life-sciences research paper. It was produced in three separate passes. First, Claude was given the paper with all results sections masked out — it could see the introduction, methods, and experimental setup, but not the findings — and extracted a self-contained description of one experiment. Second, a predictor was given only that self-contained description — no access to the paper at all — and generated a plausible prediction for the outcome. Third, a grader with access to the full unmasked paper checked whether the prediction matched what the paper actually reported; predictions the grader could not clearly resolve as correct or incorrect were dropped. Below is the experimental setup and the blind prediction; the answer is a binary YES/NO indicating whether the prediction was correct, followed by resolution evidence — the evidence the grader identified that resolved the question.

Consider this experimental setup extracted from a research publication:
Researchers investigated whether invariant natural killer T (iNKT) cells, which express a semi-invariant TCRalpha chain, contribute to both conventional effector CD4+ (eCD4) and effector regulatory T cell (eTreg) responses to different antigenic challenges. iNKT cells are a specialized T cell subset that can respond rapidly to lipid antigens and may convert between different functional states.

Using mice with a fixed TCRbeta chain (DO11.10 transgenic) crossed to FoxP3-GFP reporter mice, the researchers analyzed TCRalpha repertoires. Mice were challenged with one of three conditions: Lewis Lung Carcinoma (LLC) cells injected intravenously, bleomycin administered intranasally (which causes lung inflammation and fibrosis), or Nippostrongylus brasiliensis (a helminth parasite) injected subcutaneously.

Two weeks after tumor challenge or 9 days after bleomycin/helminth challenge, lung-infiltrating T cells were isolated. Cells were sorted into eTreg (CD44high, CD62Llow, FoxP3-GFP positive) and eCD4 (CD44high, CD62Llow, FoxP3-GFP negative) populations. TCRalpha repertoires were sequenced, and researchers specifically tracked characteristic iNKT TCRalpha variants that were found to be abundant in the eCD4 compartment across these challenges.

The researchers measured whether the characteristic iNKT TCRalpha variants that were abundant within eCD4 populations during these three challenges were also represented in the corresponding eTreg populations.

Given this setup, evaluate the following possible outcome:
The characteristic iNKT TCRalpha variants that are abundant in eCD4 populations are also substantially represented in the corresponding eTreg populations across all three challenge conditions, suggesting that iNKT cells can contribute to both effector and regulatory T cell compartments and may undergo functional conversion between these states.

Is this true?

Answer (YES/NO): NO